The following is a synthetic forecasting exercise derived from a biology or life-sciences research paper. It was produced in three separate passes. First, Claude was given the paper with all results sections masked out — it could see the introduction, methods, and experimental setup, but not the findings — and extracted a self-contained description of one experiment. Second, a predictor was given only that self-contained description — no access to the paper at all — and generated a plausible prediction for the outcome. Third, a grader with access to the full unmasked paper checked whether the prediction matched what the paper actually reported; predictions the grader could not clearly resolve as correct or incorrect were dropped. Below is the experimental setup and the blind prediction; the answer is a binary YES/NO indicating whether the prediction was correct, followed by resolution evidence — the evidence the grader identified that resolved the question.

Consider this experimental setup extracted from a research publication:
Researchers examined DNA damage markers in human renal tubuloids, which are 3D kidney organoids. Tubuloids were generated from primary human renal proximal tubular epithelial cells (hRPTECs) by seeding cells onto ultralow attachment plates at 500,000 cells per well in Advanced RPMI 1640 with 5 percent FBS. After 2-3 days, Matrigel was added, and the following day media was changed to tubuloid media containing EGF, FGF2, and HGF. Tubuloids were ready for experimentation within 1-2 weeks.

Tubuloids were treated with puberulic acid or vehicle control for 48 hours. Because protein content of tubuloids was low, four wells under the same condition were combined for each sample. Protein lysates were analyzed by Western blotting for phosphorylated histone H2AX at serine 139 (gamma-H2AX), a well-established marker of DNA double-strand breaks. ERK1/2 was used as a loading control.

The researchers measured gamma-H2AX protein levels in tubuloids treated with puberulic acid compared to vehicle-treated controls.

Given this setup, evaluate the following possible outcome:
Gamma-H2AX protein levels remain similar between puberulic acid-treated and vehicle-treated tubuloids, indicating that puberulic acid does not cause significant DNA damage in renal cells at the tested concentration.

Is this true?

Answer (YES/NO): NO